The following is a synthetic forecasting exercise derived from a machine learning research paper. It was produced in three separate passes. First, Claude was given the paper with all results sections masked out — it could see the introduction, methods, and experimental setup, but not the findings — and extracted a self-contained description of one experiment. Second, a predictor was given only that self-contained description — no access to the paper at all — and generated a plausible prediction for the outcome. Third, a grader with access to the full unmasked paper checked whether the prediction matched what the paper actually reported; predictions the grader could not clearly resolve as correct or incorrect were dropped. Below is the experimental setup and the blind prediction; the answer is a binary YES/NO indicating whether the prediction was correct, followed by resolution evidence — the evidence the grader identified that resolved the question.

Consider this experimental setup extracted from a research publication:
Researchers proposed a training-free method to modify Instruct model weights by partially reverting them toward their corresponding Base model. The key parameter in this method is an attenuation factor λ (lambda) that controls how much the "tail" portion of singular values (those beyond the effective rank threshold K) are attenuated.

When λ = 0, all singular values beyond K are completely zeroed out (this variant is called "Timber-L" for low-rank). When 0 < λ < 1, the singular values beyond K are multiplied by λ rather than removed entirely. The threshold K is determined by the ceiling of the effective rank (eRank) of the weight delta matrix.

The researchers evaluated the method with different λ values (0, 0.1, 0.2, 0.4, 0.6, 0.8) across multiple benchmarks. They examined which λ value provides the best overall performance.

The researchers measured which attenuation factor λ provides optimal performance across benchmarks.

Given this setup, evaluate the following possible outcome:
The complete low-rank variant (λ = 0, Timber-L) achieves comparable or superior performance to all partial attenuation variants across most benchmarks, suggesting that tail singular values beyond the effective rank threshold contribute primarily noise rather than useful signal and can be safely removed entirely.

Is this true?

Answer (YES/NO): NO